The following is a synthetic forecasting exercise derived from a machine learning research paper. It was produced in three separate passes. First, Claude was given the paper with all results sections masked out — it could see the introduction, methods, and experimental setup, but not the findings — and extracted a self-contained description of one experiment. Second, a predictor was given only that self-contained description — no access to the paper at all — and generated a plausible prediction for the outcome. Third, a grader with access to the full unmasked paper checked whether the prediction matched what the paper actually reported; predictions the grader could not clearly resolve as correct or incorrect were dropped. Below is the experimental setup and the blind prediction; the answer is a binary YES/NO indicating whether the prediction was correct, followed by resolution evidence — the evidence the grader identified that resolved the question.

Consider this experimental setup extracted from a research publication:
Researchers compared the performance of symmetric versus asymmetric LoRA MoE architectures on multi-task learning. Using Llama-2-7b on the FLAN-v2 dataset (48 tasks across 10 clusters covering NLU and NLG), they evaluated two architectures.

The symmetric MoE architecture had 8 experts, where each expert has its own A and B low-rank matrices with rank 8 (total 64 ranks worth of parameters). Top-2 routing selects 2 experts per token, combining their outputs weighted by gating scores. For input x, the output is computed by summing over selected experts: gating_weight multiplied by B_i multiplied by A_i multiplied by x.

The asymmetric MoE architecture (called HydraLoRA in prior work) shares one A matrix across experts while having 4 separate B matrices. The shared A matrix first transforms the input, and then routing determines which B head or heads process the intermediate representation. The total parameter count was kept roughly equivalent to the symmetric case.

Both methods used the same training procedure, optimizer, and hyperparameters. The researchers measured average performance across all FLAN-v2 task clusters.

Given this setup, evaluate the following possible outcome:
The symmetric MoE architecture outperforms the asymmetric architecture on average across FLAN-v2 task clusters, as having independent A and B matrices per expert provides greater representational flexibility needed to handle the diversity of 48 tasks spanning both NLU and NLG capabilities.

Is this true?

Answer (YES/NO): YES